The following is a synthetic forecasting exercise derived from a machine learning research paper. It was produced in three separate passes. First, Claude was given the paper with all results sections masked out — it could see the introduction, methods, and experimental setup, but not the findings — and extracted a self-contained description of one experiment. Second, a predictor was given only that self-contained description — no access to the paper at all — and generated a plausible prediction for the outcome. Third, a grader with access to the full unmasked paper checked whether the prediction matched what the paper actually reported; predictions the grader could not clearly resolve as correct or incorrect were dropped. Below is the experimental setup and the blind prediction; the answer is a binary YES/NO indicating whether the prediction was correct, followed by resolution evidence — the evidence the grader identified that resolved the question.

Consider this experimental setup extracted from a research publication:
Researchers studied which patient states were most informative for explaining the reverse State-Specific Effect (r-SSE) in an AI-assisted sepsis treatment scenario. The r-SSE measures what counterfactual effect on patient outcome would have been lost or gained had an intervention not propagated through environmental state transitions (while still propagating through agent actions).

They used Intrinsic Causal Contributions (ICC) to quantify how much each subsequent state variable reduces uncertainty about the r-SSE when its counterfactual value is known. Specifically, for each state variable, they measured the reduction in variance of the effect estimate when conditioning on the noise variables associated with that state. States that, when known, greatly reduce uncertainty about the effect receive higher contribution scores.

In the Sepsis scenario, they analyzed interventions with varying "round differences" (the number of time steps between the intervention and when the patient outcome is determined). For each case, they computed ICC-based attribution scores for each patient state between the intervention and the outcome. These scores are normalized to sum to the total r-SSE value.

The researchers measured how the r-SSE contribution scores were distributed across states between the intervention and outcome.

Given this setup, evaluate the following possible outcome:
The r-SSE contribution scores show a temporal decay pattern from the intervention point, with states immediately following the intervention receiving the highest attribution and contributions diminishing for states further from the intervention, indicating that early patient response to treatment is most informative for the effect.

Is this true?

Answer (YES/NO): NO